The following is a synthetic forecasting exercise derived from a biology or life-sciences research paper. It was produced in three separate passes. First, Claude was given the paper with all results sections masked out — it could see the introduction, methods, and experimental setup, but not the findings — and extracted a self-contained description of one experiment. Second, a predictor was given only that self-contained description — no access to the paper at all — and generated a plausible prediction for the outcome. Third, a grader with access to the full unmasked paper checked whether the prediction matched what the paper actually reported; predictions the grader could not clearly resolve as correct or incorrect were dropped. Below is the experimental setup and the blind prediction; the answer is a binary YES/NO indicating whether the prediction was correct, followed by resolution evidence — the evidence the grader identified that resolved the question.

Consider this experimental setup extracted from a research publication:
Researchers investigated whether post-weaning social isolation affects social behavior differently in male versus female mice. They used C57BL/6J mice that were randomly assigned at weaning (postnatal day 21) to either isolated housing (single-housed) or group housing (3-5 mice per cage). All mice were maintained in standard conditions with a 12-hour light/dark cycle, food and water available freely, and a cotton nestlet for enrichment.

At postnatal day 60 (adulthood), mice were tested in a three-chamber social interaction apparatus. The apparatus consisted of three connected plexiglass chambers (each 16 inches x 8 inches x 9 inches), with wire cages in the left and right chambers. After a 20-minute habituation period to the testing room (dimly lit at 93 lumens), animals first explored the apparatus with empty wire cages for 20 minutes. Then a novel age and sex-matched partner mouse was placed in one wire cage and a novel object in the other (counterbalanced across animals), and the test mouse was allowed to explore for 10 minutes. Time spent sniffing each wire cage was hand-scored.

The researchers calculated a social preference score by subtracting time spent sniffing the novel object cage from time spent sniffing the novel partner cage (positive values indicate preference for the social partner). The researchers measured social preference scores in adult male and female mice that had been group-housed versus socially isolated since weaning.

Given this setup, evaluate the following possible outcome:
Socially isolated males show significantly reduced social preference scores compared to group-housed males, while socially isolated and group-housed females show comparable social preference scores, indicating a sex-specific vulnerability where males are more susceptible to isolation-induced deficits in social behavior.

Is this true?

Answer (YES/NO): NO